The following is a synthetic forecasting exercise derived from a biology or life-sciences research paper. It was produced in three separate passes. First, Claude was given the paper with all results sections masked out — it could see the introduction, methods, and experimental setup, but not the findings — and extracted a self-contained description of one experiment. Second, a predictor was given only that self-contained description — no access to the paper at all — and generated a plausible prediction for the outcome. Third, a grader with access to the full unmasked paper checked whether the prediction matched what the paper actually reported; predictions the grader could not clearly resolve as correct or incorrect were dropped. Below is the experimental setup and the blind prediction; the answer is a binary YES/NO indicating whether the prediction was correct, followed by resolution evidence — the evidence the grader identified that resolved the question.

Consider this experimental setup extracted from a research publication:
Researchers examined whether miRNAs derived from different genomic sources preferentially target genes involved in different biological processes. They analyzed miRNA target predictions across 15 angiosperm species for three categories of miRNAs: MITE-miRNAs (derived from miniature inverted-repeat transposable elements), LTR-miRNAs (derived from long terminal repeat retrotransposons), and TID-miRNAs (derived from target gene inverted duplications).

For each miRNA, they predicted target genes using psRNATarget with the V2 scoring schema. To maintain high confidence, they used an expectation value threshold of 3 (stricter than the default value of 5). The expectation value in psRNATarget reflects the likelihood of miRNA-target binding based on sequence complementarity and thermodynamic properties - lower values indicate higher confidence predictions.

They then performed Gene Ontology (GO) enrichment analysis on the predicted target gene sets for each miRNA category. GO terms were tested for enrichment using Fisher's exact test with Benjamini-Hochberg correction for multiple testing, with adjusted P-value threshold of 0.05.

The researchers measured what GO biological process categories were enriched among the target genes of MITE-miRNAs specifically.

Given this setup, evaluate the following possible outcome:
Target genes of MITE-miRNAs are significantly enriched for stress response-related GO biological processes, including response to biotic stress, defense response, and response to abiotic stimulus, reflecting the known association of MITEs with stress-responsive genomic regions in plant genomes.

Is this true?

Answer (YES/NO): NO